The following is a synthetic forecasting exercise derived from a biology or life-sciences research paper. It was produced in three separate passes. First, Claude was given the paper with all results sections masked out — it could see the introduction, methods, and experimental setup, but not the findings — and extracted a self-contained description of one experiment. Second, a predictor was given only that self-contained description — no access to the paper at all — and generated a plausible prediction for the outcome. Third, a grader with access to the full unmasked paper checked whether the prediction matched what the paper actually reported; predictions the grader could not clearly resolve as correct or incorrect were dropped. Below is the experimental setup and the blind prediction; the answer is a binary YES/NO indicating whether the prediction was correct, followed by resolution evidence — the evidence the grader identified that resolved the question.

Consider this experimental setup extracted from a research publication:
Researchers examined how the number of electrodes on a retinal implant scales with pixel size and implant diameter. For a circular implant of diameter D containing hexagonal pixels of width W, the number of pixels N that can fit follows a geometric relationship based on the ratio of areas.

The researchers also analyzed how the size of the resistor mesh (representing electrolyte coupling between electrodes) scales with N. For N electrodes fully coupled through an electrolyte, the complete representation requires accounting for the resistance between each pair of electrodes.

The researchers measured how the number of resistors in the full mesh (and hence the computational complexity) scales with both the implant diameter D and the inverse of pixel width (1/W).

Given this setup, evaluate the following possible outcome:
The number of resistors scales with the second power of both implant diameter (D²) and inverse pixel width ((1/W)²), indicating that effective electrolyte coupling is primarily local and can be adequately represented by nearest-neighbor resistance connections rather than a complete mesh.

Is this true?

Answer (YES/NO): NO